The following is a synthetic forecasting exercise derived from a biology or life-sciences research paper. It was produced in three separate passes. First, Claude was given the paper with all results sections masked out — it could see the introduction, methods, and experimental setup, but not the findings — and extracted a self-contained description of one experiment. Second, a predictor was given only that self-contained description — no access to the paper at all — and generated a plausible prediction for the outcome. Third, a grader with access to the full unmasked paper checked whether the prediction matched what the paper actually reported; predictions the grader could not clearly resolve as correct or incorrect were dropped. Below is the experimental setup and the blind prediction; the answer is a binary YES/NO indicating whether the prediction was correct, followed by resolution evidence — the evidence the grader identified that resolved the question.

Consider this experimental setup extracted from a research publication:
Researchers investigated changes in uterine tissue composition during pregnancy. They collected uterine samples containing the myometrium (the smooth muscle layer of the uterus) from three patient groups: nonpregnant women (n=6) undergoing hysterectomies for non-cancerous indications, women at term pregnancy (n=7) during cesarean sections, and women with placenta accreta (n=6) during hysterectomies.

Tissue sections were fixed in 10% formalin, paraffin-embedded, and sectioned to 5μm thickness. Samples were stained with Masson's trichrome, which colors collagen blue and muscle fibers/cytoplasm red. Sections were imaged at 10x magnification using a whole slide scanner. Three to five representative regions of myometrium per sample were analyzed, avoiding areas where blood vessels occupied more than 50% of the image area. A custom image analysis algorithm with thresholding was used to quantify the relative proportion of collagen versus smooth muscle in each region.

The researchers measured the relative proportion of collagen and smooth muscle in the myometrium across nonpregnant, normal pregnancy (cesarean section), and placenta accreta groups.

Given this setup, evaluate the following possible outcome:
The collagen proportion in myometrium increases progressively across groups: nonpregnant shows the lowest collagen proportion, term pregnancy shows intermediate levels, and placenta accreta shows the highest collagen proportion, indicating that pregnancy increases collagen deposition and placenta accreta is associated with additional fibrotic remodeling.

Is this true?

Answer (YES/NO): NO